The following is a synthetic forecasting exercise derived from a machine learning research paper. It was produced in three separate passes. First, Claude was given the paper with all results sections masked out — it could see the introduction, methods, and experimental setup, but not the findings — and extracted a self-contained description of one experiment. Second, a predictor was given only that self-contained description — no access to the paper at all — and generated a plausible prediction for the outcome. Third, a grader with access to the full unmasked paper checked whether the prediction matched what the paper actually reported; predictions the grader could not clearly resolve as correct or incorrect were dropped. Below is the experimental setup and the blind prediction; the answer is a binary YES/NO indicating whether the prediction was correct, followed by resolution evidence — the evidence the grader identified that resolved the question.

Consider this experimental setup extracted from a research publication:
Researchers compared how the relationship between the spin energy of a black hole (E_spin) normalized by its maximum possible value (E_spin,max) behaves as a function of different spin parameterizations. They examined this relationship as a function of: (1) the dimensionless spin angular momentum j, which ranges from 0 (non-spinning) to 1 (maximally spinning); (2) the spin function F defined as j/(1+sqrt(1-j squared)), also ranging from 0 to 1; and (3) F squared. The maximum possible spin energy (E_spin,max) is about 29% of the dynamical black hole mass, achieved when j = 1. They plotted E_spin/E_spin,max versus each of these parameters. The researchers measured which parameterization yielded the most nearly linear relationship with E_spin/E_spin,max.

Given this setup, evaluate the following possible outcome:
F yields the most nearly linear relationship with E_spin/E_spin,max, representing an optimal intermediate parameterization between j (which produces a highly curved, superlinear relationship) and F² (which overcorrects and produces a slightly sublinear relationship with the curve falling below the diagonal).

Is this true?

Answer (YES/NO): NO